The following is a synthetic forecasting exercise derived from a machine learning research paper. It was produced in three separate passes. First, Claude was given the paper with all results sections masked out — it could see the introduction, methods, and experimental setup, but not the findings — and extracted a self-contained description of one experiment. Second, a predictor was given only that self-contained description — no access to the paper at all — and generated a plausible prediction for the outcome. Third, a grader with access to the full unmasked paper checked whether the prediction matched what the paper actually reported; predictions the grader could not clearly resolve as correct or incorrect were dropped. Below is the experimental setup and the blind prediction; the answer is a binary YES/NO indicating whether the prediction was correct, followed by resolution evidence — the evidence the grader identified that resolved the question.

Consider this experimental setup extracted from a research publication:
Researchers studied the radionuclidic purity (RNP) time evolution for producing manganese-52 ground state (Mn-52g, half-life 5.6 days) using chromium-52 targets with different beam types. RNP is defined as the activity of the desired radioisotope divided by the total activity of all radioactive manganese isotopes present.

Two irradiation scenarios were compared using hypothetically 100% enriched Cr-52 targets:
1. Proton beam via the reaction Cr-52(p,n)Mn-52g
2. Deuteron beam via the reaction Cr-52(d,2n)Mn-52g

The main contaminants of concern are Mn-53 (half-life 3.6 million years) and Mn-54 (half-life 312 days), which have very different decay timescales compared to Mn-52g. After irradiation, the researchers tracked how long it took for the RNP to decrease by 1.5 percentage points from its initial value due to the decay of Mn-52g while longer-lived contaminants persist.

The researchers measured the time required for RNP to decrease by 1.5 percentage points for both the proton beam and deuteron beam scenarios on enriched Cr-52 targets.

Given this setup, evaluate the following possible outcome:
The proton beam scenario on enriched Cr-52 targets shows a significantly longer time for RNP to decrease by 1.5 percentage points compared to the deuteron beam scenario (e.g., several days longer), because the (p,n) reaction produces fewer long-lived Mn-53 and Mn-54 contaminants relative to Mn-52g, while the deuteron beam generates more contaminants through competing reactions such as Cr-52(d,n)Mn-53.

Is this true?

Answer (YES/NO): YES